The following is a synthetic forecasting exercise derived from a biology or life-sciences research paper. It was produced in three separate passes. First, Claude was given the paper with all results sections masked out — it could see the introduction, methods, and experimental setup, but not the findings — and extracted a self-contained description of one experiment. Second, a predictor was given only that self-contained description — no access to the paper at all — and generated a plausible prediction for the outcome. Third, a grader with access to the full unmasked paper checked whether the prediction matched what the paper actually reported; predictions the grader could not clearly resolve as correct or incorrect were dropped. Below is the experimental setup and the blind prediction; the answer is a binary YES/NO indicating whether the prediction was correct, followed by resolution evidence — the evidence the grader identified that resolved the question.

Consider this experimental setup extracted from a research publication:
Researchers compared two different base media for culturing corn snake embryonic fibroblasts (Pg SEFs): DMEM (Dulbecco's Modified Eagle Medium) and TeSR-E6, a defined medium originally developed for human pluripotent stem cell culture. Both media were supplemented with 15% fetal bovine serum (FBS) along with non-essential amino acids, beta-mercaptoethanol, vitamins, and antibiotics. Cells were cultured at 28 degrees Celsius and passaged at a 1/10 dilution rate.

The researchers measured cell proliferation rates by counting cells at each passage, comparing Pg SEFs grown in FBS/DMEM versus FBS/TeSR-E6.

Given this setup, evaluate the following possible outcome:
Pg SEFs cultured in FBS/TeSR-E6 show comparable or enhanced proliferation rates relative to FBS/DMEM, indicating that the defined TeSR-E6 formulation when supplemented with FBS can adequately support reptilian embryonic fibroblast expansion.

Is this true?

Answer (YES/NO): YES